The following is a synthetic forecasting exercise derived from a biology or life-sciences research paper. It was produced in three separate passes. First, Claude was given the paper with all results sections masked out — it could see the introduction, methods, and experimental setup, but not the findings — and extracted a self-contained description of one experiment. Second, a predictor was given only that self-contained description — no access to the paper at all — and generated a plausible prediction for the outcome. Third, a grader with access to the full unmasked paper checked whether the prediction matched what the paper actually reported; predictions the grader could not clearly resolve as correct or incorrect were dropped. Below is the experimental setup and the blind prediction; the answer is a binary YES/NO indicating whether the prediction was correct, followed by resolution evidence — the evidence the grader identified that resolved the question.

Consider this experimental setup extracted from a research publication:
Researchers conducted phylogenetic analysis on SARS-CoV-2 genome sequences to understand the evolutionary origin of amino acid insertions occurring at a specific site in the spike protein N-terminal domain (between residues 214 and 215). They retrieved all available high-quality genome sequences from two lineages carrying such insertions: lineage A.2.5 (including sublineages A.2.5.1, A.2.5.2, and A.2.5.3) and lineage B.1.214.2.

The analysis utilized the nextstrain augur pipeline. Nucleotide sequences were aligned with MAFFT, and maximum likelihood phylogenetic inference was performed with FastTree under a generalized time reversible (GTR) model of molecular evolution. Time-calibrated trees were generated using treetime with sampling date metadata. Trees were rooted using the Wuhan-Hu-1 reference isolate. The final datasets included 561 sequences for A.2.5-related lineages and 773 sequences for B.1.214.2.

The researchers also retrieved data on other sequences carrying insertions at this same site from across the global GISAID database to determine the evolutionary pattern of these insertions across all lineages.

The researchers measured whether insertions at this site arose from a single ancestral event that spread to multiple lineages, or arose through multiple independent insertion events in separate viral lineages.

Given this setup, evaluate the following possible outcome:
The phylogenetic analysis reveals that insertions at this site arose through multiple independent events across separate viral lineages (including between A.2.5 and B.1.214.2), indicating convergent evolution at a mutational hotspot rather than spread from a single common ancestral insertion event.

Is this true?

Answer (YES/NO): YES